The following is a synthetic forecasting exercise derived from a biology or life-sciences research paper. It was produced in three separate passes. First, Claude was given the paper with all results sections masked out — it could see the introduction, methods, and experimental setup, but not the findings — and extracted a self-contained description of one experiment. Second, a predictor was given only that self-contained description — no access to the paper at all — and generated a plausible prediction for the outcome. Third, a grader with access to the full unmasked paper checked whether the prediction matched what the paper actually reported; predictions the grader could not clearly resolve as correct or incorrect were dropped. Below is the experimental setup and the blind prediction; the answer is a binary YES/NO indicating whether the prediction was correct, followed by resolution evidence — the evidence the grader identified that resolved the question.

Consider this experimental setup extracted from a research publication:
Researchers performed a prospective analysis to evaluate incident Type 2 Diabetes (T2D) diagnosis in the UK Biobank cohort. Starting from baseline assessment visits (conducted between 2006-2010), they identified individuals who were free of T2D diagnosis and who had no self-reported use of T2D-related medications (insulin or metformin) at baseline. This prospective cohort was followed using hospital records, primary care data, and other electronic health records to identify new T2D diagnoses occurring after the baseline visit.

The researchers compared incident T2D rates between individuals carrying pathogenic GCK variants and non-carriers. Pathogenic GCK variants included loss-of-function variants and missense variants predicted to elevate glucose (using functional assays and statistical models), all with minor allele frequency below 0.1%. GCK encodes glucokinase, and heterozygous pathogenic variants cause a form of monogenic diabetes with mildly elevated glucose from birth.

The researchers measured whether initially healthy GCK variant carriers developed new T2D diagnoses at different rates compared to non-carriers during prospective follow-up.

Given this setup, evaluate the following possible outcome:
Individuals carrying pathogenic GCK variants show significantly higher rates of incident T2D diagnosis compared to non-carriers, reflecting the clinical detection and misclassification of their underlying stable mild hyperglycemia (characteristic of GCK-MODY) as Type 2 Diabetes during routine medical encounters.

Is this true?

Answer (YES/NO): NO